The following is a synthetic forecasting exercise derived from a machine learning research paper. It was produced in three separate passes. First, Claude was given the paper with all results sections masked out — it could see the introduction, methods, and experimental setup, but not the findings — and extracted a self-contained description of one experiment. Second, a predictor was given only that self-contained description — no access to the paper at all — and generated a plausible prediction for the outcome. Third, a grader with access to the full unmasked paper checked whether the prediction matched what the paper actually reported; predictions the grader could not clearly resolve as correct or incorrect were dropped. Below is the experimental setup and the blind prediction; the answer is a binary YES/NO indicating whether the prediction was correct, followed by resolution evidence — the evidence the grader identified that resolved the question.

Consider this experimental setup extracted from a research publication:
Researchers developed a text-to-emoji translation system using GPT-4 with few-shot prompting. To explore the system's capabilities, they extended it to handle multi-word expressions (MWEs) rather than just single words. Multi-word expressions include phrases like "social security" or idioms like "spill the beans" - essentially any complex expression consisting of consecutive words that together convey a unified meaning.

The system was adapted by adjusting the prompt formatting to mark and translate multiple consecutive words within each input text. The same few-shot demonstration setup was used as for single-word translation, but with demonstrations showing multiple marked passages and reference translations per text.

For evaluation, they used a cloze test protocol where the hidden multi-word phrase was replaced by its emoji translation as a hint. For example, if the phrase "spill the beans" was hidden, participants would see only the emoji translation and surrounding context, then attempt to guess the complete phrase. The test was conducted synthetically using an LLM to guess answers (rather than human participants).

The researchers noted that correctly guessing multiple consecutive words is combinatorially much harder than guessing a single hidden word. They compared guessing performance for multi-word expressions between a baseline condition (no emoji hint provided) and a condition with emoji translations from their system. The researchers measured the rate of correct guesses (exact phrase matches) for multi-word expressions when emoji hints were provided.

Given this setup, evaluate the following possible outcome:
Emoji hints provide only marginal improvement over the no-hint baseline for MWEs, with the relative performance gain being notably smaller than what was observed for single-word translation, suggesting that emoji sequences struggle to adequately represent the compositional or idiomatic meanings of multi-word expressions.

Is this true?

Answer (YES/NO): NO